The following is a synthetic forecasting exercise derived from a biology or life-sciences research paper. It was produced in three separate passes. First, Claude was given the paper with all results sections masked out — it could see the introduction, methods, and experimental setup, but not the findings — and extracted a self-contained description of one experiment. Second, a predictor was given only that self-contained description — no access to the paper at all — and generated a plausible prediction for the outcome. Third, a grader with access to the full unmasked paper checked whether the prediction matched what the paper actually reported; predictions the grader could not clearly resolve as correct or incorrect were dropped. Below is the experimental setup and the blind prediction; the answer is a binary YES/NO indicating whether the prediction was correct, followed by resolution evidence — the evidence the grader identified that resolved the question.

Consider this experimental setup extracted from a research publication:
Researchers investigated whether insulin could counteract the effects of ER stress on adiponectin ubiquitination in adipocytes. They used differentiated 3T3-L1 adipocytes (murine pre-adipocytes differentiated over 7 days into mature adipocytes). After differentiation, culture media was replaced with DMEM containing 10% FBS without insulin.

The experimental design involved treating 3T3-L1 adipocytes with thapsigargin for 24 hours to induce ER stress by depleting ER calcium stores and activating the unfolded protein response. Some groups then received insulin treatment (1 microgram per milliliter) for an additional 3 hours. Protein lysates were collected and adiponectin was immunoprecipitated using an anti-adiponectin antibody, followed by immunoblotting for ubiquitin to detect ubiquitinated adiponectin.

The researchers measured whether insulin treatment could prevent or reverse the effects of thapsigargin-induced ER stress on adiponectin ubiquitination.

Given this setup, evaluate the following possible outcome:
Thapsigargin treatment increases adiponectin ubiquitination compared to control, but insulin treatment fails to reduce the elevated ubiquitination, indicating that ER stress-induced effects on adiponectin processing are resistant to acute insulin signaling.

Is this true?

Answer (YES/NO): YES